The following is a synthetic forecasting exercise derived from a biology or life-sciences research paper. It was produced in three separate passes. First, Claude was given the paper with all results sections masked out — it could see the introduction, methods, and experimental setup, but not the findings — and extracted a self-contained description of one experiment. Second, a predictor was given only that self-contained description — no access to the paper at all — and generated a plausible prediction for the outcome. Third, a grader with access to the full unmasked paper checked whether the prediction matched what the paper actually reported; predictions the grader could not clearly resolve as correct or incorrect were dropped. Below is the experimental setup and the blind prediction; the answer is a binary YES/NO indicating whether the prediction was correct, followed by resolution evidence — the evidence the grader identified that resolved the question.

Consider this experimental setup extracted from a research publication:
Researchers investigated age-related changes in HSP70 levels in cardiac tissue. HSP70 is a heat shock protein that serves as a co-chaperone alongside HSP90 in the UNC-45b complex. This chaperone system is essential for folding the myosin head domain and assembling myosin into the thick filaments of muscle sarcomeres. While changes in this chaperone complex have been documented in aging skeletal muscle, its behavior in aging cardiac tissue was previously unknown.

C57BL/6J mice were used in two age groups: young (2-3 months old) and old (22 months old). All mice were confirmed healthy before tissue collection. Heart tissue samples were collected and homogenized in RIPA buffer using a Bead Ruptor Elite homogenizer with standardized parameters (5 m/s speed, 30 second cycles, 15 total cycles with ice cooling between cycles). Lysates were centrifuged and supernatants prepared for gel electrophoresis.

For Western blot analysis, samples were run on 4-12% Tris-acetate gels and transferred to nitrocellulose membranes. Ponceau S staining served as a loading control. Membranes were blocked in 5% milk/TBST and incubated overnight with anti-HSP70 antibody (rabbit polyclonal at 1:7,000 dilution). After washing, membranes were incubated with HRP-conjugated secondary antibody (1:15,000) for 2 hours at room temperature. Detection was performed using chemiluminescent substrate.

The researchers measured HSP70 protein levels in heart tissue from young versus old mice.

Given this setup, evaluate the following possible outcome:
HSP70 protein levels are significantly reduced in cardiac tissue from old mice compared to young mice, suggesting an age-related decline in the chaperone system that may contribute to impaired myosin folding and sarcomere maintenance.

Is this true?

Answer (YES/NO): YES